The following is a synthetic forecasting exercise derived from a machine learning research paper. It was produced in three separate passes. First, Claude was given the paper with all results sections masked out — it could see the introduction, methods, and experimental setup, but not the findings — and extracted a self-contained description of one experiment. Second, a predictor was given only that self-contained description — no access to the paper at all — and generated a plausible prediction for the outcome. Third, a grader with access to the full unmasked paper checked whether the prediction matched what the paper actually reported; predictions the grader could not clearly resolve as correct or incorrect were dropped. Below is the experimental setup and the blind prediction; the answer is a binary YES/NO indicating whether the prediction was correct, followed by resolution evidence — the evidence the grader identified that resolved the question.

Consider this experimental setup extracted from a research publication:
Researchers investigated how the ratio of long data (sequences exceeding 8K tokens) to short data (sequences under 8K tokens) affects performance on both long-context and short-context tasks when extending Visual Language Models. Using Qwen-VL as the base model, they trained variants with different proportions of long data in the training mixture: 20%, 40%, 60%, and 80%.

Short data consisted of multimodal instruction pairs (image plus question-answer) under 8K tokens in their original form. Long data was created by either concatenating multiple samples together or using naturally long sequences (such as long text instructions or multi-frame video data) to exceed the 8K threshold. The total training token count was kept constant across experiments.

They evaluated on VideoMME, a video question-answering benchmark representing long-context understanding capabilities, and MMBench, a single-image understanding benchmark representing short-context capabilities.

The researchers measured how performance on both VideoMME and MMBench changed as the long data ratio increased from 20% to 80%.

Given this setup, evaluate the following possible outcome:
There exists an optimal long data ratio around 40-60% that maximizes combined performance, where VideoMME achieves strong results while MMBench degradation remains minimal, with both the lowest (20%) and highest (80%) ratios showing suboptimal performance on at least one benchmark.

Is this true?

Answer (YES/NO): YES